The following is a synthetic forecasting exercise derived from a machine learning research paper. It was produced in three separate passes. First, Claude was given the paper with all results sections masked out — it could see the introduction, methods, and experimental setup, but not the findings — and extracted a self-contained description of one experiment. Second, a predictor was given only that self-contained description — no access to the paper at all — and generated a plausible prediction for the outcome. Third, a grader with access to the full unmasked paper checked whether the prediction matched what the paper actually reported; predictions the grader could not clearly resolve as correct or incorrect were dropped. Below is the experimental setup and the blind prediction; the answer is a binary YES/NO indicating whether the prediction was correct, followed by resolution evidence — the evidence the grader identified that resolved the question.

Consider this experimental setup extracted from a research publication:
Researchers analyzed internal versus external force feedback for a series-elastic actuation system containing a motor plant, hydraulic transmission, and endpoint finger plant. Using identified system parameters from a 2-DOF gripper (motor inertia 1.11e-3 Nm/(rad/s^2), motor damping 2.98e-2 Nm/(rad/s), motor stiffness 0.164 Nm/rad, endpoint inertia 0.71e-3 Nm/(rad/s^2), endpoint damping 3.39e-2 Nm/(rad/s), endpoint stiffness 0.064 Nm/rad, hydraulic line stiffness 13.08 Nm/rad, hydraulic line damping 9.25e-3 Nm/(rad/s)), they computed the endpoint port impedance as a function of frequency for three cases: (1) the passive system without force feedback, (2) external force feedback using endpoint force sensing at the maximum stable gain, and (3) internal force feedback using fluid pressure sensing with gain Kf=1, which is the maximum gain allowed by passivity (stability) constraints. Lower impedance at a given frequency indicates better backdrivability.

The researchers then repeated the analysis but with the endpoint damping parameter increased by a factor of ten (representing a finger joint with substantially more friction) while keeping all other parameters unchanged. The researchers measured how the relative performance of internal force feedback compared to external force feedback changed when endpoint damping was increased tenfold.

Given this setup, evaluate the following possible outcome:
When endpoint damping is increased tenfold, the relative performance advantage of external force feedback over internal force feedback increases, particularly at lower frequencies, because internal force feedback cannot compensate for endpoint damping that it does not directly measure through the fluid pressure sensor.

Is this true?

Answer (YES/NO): YES